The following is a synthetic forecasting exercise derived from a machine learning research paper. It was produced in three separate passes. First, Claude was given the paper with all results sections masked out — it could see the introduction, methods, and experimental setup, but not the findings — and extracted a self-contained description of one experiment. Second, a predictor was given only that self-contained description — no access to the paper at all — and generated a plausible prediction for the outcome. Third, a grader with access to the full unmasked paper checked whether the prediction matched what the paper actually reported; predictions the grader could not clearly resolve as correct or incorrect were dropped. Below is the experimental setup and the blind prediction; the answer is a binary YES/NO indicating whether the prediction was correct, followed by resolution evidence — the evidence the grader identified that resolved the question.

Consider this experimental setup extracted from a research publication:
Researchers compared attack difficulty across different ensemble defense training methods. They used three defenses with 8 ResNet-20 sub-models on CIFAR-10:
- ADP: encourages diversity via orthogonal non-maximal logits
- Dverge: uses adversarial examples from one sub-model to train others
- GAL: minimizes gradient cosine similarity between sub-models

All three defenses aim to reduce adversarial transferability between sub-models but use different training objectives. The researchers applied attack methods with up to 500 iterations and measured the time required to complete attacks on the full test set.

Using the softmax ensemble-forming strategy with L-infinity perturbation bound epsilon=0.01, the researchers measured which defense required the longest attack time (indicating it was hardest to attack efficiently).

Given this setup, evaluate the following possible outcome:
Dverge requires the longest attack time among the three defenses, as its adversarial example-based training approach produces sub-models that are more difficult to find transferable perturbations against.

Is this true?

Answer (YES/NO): YES